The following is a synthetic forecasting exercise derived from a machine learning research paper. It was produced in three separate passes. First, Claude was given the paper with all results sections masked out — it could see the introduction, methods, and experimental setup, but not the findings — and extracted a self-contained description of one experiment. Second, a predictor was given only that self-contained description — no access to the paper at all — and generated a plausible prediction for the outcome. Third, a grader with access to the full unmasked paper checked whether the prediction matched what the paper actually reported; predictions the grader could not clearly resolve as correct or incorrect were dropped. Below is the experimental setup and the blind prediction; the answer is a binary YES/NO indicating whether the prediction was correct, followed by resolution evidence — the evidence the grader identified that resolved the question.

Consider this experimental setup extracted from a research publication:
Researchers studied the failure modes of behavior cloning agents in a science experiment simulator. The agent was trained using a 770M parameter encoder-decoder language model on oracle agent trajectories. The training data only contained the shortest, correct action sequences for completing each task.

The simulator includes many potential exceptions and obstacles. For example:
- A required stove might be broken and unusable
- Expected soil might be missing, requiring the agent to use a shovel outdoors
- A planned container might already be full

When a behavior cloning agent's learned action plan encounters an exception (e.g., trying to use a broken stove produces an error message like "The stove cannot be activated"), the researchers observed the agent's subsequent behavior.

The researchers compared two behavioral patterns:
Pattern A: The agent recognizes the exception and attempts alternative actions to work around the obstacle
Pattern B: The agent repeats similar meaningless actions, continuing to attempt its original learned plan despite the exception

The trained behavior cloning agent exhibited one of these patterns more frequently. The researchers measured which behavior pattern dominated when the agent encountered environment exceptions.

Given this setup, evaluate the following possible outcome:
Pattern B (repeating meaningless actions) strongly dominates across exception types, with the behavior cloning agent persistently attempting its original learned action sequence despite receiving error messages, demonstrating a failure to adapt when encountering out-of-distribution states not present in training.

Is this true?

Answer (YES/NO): YES